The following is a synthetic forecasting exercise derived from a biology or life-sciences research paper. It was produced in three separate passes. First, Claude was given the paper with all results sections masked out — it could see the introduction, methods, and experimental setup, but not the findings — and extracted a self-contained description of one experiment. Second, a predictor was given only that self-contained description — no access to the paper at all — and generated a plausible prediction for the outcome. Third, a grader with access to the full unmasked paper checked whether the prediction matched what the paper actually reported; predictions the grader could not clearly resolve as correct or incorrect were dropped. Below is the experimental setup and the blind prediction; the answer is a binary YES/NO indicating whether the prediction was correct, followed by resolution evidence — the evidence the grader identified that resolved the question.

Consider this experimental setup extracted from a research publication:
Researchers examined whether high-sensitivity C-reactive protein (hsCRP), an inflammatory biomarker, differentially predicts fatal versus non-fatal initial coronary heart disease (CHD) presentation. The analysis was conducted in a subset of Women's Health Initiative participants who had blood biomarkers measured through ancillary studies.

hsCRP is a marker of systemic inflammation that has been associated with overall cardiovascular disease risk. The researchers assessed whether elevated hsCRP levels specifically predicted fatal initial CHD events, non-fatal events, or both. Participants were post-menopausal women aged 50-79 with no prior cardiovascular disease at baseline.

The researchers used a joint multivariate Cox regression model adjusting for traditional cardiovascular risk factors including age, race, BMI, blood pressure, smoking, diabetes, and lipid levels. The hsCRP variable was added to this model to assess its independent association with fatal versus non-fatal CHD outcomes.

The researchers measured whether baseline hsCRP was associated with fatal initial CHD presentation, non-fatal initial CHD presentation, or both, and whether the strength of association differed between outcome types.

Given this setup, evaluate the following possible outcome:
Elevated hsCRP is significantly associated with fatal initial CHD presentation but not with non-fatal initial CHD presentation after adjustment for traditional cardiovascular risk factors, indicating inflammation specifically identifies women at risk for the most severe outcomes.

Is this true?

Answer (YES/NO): NO